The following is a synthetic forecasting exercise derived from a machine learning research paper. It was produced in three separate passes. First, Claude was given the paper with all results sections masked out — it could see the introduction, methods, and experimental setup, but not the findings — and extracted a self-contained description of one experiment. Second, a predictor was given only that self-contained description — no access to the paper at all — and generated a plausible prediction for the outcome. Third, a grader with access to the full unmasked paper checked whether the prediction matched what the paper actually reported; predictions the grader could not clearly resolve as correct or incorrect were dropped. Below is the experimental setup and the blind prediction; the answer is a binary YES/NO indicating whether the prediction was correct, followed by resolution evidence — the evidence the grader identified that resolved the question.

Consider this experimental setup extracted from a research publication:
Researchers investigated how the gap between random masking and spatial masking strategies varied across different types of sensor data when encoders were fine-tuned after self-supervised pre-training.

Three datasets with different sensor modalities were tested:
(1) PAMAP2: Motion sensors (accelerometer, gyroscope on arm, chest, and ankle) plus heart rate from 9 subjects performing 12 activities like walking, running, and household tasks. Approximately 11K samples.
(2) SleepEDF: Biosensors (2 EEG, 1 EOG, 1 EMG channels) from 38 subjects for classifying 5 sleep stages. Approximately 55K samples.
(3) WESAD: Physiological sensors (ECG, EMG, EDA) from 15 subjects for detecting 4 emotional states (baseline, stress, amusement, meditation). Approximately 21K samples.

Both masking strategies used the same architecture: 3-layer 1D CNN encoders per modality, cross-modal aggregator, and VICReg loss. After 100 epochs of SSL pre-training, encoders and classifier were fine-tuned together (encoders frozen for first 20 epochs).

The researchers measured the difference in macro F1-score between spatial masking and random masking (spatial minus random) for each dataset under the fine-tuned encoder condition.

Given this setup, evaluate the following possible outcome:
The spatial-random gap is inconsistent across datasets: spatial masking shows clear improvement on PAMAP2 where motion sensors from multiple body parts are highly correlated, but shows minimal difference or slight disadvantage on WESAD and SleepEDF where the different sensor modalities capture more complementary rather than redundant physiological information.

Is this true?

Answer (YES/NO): NO